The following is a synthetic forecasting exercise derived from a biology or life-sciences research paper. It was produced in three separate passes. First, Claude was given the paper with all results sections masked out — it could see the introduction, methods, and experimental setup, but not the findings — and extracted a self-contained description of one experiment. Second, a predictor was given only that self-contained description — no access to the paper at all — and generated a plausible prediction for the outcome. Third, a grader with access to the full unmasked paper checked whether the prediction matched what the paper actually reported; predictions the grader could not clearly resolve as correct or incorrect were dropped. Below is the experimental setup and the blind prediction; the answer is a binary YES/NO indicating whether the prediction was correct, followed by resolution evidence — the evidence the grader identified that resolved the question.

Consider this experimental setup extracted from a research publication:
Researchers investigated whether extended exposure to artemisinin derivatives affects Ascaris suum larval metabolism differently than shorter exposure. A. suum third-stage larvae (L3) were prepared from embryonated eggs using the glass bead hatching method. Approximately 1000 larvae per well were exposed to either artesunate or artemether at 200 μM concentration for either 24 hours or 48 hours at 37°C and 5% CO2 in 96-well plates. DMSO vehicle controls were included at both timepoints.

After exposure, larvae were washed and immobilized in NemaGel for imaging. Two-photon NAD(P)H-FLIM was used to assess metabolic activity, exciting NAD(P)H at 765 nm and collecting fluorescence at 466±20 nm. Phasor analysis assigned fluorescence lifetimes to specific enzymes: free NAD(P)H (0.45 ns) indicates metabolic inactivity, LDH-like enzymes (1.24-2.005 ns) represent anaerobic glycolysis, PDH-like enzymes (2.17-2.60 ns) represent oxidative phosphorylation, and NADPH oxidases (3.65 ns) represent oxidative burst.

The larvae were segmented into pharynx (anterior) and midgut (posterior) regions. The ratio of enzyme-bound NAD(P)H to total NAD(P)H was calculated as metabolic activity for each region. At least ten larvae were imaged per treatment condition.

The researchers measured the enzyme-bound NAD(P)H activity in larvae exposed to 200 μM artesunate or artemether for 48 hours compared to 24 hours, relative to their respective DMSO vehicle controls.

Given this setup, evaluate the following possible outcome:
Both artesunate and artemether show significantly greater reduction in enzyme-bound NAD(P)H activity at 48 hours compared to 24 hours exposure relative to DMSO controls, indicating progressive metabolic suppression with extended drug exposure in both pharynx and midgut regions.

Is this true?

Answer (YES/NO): NO